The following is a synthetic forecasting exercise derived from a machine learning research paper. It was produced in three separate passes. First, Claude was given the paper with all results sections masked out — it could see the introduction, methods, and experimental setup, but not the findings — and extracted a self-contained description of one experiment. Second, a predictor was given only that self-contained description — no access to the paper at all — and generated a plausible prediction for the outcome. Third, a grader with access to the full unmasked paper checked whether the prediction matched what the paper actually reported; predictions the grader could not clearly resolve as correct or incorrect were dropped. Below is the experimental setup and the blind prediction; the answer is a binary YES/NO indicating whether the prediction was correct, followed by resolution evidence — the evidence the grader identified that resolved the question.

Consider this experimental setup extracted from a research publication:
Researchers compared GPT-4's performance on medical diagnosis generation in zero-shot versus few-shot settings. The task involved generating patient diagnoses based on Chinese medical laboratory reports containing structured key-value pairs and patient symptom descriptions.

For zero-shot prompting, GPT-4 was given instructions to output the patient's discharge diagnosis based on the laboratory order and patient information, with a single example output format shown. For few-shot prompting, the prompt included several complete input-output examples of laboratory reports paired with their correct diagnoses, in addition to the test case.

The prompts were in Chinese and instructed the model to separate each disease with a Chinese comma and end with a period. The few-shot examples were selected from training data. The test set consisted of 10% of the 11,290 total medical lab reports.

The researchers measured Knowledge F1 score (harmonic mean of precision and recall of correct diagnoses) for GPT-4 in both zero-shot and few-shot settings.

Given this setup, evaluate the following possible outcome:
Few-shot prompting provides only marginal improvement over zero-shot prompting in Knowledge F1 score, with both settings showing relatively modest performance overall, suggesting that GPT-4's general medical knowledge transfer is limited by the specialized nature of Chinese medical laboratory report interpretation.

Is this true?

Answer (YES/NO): YES